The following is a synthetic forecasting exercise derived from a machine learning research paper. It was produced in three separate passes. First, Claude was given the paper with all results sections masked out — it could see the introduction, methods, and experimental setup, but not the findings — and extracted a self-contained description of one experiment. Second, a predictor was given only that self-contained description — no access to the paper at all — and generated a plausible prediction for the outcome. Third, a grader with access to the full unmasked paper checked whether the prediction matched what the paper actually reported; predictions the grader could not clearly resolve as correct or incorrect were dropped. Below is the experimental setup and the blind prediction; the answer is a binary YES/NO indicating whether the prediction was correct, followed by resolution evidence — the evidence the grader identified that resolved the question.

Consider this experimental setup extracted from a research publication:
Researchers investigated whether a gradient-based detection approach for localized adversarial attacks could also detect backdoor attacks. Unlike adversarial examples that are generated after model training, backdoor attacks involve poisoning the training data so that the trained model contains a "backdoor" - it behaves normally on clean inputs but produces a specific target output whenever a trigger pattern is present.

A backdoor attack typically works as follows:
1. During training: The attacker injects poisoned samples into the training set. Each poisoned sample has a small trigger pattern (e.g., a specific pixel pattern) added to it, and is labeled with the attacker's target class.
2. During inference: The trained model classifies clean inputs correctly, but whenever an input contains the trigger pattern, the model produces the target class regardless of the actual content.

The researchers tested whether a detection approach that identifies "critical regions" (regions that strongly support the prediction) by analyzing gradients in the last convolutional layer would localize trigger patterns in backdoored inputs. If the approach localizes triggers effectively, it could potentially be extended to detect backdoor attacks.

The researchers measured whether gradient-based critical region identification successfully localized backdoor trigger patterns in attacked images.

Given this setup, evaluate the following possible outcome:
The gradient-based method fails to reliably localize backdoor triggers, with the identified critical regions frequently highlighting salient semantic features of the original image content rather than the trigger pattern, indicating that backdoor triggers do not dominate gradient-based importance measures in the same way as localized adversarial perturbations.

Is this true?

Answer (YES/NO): NO